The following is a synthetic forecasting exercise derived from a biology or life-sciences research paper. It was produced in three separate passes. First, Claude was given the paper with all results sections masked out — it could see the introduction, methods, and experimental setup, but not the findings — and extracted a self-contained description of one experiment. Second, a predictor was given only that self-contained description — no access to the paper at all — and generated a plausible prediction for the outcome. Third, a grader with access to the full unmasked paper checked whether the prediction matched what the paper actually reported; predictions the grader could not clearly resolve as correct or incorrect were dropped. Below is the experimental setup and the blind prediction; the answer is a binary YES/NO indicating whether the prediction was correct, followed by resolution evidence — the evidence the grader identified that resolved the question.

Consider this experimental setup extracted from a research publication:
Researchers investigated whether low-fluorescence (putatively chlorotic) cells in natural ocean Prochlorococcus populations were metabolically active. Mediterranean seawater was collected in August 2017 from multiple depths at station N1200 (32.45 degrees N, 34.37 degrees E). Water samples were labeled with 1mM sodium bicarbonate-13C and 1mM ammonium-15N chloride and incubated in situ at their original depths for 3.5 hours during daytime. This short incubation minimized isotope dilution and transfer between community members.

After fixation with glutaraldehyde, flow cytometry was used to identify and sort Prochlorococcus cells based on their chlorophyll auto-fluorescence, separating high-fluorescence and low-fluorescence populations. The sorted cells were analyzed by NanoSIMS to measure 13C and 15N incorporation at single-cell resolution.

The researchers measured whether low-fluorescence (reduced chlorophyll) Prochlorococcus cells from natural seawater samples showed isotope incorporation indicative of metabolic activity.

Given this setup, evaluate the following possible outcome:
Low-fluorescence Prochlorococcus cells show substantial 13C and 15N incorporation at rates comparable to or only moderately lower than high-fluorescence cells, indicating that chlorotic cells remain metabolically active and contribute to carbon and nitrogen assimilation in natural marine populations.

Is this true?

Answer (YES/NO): YES